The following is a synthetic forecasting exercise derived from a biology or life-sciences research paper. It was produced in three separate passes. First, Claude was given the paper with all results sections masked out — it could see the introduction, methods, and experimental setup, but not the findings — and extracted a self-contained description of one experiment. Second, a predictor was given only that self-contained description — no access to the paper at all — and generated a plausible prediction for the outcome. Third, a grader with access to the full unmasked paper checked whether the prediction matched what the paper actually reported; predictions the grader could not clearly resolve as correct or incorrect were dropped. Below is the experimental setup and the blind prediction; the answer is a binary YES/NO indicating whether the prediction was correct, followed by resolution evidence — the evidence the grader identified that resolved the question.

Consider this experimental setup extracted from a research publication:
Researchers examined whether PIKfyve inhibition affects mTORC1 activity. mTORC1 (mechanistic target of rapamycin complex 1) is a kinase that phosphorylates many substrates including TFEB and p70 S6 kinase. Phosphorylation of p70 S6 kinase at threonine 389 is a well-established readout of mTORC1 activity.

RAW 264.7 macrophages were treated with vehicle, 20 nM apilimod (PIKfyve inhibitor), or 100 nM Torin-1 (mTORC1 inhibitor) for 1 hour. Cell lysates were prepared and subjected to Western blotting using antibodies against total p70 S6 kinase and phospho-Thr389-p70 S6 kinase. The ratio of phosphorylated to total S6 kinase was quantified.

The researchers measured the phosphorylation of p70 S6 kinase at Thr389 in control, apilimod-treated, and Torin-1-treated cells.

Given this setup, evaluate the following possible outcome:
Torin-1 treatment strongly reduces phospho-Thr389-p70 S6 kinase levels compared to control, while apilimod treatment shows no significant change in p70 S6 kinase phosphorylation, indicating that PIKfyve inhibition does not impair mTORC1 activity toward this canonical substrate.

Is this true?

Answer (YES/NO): YES